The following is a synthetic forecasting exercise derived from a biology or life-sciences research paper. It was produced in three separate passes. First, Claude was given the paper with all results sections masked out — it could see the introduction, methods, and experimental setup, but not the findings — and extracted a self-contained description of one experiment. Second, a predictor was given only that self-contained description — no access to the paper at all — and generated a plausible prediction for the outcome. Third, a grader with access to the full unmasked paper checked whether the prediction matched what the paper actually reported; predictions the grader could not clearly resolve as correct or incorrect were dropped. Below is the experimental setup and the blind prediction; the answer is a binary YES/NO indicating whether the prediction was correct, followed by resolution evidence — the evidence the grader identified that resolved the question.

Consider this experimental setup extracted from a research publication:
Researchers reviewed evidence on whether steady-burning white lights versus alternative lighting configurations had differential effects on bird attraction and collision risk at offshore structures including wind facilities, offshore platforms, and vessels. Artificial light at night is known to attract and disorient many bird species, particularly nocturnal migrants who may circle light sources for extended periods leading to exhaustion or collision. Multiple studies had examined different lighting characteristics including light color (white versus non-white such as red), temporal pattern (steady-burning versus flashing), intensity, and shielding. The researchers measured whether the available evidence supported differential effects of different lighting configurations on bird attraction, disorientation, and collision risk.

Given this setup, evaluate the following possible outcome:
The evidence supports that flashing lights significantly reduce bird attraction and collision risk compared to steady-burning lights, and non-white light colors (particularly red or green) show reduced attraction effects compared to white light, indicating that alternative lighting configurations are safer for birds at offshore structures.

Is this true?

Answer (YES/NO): NO